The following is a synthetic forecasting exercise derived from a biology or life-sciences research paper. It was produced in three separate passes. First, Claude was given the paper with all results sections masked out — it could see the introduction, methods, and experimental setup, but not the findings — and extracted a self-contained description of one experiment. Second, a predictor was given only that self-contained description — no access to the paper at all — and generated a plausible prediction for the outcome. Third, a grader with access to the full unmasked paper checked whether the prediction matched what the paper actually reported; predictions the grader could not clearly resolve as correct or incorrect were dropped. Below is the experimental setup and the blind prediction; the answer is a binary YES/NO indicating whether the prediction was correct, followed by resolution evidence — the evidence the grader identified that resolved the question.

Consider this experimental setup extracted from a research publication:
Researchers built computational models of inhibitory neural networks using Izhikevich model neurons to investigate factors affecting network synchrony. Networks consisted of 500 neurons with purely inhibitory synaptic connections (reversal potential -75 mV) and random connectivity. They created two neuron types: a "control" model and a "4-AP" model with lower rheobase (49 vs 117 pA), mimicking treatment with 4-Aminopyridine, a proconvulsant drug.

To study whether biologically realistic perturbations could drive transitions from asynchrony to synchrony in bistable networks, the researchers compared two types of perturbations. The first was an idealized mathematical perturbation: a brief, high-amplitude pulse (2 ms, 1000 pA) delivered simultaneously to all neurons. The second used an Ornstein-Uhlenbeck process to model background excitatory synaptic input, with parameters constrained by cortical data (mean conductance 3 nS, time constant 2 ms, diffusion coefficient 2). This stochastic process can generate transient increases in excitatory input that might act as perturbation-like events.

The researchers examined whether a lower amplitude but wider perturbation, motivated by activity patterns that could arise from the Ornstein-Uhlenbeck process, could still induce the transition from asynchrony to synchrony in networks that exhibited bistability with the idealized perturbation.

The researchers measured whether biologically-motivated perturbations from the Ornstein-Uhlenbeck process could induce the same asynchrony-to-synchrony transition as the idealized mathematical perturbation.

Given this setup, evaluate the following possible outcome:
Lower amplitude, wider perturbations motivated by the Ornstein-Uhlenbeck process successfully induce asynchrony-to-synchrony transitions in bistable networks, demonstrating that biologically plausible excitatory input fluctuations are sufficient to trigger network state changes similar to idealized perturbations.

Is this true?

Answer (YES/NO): YES